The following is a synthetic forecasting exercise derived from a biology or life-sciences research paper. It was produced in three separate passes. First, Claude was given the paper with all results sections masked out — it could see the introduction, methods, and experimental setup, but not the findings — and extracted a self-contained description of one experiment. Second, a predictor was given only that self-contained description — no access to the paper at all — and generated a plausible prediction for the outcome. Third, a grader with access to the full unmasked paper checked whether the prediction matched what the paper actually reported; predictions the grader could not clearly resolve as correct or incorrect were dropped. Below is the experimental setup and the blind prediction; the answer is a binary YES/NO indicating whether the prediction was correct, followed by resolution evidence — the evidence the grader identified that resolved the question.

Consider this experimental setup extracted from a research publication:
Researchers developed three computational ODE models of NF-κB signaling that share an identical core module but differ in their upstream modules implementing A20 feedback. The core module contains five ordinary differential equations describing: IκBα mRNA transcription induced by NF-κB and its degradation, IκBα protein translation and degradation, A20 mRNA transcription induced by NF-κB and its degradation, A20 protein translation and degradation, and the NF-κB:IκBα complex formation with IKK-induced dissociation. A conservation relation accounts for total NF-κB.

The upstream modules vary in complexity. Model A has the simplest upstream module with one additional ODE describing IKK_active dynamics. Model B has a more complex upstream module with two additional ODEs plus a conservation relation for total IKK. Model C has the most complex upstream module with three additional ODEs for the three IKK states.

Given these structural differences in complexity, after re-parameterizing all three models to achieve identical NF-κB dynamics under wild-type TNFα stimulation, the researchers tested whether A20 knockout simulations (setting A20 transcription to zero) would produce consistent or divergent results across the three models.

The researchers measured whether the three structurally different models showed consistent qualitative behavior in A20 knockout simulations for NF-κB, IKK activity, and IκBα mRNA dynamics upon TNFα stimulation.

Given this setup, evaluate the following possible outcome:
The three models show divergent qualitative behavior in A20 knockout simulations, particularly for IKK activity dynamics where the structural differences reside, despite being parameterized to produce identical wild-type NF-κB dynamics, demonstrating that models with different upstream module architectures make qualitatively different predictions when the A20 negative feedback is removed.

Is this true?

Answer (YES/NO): NO